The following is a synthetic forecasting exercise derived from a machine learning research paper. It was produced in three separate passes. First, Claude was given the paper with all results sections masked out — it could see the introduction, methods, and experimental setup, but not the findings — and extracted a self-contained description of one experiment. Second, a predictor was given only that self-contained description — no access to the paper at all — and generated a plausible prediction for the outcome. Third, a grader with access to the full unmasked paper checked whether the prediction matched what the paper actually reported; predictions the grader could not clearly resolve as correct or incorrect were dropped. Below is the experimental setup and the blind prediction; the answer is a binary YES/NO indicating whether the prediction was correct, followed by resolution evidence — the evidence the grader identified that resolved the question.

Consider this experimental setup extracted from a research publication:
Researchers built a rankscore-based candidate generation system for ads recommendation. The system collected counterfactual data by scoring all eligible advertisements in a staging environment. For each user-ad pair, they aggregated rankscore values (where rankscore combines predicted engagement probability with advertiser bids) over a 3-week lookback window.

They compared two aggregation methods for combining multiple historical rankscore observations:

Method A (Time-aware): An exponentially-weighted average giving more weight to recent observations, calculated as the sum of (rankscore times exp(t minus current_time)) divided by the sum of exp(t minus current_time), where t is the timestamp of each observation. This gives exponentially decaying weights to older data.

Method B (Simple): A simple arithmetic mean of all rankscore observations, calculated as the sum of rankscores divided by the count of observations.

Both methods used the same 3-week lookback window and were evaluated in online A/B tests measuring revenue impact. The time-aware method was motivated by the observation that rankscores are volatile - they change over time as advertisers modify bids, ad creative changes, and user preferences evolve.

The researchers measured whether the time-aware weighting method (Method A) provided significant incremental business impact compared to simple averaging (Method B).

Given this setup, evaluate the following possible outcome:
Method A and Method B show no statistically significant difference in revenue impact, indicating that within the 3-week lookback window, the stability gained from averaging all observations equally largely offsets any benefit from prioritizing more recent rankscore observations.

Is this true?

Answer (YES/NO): NO